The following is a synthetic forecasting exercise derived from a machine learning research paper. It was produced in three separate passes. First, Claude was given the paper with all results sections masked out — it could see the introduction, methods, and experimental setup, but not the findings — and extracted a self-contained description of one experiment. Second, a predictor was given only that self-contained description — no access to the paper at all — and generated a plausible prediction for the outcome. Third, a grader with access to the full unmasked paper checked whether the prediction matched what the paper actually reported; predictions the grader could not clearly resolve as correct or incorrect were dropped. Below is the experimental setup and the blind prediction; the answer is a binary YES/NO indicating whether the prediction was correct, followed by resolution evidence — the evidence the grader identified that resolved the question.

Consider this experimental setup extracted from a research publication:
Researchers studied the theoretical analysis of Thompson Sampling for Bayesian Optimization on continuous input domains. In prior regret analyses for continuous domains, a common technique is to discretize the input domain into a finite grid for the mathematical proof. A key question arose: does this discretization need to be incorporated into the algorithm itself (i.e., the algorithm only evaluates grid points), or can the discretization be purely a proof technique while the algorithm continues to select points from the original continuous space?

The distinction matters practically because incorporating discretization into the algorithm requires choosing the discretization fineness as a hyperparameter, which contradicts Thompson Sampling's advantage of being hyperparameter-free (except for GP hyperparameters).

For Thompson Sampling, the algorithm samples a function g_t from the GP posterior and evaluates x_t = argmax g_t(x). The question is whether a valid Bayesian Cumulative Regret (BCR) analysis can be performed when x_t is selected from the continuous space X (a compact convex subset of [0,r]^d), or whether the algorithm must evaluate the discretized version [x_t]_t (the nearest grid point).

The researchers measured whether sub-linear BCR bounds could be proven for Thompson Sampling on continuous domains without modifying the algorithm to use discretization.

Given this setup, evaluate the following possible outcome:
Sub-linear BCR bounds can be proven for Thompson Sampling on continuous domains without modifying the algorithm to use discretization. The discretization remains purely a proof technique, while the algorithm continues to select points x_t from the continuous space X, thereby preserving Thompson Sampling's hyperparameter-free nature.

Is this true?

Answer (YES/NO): YES